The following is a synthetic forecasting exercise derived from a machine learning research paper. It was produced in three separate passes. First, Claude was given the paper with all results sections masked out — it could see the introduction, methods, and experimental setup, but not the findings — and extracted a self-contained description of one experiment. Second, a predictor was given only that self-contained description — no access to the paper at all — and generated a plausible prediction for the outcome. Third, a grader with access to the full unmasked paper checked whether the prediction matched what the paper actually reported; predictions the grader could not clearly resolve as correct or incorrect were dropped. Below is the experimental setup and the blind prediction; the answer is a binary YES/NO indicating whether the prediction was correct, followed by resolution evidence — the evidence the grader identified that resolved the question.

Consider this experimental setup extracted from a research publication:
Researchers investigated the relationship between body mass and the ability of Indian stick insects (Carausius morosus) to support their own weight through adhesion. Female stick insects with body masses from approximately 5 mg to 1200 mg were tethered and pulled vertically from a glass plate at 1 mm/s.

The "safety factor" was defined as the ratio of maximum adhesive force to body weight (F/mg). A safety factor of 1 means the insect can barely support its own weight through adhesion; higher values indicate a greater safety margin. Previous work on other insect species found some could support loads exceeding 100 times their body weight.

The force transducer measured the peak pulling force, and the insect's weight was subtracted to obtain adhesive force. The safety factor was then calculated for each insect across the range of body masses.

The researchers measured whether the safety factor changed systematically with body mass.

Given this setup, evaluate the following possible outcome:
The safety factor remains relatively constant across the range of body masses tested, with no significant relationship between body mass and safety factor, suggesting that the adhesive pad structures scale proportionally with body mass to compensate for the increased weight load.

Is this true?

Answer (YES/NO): NO